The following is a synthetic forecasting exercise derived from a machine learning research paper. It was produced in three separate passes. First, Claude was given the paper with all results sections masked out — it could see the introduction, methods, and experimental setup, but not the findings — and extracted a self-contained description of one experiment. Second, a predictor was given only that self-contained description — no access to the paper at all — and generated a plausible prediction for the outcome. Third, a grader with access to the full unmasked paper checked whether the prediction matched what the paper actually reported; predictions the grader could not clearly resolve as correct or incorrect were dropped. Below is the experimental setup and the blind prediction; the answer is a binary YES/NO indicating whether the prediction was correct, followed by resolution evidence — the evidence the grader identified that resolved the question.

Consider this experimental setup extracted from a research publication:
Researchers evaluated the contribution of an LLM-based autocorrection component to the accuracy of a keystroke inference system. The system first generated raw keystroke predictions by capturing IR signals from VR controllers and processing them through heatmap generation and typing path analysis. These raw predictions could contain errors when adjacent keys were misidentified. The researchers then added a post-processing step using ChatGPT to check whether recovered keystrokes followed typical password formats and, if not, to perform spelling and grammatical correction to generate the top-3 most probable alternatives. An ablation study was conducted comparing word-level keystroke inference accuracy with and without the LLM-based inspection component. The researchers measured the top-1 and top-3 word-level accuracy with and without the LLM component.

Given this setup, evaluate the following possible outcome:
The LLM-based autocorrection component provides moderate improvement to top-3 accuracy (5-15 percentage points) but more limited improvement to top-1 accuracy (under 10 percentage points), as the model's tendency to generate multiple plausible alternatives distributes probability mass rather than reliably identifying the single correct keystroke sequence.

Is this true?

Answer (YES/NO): NO